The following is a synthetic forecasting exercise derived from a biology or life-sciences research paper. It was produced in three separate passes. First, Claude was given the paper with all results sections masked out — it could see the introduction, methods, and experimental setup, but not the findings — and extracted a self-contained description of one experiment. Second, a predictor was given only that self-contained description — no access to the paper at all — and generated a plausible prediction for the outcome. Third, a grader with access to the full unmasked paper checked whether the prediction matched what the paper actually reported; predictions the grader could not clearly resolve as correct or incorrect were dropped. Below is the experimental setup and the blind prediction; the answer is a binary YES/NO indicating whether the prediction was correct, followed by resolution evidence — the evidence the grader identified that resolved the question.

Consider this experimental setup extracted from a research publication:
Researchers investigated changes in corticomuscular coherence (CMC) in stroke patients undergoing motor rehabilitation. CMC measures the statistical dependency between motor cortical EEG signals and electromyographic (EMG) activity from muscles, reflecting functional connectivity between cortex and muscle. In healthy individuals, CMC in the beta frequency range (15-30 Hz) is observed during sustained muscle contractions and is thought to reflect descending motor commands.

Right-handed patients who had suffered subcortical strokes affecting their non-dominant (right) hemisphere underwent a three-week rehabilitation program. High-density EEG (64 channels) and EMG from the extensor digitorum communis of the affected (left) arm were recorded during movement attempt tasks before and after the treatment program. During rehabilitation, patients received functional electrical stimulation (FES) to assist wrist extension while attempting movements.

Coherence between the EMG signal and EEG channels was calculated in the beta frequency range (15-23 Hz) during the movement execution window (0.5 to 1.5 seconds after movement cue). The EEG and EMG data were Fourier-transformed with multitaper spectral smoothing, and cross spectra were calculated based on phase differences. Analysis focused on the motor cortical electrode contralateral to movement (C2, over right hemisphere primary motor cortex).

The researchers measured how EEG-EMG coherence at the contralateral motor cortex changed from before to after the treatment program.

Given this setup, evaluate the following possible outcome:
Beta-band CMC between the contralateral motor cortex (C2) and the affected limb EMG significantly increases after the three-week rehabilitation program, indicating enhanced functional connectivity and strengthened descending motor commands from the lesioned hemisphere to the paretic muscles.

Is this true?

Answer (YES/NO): YES